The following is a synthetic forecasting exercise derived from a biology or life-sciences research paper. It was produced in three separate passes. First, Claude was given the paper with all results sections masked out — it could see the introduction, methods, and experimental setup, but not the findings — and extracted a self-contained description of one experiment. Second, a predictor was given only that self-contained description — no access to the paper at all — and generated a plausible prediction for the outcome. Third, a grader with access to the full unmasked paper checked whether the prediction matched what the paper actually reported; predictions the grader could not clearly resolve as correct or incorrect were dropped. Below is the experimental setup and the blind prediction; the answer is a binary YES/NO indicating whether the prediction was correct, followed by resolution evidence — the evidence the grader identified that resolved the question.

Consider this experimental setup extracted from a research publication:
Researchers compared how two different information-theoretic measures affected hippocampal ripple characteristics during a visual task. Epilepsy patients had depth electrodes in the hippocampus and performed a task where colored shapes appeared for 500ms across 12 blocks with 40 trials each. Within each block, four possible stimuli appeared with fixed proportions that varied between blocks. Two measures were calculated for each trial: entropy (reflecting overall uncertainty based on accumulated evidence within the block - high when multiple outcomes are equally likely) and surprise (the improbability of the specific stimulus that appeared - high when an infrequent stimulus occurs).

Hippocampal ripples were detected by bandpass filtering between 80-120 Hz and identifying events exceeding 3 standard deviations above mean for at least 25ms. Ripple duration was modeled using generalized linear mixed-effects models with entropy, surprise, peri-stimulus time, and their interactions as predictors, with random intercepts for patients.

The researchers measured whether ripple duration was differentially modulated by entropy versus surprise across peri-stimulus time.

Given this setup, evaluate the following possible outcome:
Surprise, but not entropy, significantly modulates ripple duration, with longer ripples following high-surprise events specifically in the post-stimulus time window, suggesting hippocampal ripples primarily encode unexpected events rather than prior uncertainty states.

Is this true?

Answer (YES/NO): NO